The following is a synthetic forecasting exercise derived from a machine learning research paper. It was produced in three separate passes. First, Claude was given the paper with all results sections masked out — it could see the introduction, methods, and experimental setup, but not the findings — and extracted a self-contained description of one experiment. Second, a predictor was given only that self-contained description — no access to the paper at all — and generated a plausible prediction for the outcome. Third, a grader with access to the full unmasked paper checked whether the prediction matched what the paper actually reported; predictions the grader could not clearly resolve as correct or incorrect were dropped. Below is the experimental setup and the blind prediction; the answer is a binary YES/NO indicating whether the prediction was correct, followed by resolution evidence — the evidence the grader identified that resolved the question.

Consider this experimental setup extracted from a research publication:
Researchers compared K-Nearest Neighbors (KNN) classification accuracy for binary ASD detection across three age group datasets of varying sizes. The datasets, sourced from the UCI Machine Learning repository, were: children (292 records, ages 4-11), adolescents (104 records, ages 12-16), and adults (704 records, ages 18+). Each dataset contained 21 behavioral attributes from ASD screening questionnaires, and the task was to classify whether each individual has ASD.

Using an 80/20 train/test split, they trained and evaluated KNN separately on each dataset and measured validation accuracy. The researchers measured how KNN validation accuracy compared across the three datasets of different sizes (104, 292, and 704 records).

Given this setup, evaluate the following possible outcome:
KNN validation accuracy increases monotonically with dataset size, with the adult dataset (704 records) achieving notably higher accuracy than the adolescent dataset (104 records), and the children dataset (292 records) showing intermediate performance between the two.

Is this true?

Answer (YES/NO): NO